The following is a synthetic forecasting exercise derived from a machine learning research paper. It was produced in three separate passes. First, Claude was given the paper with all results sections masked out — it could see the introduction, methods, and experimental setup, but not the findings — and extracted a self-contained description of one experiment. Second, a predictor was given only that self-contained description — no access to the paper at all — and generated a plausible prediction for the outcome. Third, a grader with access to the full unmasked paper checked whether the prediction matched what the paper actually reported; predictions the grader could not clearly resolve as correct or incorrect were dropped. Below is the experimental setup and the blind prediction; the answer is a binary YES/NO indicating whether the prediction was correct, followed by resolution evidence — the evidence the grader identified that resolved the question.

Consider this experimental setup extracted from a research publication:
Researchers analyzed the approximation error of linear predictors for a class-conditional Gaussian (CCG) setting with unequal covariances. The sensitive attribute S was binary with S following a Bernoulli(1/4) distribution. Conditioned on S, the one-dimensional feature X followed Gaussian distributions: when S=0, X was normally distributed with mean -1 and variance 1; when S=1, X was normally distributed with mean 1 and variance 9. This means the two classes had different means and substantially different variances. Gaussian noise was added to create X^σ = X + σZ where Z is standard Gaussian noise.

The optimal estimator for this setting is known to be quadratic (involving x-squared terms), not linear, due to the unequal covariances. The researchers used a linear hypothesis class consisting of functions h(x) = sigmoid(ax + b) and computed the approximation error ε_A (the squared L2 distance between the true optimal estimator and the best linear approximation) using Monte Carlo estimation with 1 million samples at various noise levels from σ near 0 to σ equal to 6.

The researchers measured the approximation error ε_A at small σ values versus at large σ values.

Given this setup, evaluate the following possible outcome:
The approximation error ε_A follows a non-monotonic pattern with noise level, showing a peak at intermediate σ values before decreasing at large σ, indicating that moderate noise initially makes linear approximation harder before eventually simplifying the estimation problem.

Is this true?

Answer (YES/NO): NO